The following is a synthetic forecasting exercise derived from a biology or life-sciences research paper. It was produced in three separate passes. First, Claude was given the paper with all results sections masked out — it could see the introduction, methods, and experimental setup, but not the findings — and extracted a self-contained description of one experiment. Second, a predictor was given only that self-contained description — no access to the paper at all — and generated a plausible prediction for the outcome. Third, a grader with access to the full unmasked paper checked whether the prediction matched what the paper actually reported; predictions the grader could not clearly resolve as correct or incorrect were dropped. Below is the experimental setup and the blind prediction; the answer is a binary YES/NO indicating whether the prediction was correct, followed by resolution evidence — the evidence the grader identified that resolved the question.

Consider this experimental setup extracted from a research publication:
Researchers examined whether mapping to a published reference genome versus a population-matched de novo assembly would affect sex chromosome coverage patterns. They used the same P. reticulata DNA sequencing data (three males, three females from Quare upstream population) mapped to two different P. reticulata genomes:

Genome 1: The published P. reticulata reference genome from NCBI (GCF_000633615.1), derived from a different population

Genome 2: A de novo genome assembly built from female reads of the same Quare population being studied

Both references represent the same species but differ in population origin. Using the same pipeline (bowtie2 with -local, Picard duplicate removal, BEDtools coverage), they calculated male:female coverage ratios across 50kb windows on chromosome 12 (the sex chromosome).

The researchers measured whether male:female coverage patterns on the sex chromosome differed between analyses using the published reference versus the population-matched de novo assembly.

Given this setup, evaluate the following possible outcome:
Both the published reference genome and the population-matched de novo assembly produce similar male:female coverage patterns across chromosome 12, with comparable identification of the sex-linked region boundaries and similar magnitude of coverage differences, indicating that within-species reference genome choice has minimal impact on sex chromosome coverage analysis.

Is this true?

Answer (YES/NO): NO